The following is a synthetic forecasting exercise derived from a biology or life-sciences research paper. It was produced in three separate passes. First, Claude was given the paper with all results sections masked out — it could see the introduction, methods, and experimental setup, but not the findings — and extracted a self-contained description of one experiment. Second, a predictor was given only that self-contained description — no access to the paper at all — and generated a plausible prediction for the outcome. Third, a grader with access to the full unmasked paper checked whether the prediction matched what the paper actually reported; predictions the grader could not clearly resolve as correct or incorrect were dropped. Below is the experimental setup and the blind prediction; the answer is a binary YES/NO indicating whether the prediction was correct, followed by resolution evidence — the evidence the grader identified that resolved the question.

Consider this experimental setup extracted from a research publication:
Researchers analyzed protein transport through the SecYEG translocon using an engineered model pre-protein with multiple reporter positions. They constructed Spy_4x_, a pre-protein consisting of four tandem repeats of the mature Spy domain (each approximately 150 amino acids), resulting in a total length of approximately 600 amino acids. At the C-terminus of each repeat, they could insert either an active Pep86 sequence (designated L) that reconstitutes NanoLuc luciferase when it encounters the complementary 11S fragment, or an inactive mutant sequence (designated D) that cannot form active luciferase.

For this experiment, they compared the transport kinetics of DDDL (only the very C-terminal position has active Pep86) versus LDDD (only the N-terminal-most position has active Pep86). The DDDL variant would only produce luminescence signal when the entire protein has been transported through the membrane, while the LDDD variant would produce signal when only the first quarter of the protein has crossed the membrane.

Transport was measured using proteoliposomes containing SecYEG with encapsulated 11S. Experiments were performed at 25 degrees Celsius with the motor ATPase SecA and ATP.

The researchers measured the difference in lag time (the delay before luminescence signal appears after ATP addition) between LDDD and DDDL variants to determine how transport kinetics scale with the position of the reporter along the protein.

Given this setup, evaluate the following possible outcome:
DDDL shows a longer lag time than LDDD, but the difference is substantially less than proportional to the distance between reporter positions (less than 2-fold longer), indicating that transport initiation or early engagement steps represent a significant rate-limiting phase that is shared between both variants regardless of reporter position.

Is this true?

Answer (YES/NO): NO